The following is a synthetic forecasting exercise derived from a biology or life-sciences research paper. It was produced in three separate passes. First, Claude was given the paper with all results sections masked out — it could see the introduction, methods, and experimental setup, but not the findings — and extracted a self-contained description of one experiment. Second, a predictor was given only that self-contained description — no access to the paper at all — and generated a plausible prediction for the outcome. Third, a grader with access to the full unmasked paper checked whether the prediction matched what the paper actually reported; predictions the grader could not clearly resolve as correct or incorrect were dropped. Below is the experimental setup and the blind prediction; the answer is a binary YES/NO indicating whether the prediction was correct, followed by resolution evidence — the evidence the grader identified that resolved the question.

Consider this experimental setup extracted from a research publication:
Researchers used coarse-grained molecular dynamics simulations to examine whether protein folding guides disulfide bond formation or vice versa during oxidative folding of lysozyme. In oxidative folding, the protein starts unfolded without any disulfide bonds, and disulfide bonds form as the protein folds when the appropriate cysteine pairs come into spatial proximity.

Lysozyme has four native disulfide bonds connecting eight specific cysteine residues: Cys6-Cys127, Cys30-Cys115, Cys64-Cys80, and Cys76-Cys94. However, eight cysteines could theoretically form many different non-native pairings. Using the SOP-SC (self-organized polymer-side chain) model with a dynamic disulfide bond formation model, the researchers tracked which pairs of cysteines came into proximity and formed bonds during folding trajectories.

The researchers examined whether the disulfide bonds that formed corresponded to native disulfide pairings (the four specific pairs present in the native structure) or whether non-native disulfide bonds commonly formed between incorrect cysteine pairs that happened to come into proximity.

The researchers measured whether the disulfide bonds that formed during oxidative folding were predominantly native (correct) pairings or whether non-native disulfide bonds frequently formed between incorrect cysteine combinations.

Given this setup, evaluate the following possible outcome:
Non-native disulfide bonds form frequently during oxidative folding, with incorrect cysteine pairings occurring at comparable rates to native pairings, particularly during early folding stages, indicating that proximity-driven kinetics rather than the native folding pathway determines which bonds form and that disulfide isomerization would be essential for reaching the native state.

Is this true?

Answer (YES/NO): NO